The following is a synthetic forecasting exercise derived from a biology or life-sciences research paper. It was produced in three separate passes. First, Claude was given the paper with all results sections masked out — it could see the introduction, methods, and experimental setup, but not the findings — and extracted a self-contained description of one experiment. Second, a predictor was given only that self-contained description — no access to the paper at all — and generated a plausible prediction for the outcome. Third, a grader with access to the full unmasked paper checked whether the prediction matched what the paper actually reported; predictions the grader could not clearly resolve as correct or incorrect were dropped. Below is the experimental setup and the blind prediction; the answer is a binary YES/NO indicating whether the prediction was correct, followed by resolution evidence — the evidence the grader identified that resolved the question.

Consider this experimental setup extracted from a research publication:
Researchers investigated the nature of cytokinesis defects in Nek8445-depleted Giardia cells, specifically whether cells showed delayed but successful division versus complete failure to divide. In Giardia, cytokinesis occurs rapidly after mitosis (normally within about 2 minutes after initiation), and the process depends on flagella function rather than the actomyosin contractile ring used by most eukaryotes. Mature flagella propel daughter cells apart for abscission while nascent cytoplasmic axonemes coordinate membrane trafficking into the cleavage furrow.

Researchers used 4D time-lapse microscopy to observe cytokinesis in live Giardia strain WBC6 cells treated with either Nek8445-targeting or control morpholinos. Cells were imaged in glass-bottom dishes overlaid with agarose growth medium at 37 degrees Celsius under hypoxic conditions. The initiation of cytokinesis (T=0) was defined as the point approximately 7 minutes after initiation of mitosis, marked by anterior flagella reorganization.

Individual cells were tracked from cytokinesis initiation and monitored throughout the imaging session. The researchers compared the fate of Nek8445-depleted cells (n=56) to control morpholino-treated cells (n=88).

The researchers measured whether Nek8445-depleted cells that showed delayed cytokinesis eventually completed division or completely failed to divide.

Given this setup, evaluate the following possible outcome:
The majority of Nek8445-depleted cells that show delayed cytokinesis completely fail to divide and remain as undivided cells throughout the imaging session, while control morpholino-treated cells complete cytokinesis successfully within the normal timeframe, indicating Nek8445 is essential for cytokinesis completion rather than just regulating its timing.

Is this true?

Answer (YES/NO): YES